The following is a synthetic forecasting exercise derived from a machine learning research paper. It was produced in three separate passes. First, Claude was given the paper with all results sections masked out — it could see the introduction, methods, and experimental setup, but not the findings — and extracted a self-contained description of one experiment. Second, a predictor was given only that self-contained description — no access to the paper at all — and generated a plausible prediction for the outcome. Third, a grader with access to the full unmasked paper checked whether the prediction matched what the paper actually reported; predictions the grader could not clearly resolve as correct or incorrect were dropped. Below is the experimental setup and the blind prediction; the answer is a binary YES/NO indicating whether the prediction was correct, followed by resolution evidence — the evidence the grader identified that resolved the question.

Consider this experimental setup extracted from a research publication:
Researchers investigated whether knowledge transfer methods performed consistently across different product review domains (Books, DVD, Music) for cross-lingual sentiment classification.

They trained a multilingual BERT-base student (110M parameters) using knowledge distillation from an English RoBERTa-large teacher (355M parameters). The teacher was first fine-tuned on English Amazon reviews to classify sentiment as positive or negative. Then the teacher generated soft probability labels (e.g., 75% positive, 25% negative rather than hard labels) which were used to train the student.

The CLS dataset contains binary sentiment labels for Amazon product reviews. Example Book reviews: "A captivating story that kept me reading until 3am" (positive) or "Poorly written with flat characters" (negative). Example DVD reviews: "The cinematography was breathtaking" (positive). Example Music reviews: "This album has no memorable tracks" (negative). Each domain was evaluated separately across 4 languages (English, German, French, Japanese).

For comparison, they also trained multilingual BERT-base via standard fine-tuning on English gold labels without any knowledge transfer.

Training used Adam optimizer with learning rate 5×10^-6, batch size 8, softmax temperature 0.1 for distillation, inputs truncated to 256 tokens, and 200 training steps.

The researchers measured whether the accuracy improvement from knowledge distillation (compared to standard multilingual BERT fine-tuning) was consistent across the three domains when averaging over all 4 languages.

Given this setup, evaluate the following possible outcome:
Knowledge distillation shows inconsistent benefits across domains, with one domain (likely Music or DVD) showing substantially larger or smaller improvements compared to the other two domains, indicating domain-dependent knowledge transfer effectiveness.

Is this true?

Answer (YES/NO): NO